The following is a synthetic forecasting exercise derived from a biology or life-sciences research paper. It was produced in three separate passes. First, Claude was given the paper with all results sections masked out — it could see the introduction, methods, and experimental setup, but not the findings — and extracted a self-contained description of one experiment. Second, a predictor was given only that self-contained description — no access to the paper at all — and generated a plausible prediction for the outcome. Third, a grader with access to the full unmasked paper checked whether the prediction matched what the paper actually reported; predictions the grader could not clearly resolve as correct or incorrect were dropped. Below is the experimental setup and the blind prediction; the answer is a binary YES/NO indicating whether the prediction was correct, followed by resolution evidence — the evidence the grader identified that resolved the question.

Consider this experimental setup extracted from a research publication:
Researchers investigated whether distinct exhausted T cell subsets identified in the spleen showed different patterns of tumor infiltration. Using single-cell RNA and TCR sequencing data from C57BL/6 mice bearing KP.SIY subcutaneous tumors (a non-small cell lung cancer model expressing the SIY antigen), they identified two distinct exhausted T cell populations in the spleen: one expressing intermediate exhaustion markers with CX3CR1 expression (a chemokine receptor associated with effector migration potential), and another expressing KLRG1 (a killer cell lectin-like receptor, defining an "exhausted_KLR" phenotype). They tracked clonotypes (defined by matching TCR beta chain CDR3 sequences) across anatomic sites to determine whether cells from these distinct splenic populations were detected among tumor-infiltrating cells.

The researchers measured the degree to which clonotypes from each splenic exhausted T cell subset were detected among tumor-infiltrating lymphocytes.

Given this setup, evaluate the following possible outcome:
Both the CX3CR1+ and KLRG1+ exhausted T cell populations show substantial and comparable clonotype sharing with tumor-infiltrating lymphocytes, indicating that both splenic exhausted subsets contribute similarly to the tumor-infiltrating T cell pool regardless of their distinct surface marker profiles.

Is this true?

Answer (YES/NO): NO